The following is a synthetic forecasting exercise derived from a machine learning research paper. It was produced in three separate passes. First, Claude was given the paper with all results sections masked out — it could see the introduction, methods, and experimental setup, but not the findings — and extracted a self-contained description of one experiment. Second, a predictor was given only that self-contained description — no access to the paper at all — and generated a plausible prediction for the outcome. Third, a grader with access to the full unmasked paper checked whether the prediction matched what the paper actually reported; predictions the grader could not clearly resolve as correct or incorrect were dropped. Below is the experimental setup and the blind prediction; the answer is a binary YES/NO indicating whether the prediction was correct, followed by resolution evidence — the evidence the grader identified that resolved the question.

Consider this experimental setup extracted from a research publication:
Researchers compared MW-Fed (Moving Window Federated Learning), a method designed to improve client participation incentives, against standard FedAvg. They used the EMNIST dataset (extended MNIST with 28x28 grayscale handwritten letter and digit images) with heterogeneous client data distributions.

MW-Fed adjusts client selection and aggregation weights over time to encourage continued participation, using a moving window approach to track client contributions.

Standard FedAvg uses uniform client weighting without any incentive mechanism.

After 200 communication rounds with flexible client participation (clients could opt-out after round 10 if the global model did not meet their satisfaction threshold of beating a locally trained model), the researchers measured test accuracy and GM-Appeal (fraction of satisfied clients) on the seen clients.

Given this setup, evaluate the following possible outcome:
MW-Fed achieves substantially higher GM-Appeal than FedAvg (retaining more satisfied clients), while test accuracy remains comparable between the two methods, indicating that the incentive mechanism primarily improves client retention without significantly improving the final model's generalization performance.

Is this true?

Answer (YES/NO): NO